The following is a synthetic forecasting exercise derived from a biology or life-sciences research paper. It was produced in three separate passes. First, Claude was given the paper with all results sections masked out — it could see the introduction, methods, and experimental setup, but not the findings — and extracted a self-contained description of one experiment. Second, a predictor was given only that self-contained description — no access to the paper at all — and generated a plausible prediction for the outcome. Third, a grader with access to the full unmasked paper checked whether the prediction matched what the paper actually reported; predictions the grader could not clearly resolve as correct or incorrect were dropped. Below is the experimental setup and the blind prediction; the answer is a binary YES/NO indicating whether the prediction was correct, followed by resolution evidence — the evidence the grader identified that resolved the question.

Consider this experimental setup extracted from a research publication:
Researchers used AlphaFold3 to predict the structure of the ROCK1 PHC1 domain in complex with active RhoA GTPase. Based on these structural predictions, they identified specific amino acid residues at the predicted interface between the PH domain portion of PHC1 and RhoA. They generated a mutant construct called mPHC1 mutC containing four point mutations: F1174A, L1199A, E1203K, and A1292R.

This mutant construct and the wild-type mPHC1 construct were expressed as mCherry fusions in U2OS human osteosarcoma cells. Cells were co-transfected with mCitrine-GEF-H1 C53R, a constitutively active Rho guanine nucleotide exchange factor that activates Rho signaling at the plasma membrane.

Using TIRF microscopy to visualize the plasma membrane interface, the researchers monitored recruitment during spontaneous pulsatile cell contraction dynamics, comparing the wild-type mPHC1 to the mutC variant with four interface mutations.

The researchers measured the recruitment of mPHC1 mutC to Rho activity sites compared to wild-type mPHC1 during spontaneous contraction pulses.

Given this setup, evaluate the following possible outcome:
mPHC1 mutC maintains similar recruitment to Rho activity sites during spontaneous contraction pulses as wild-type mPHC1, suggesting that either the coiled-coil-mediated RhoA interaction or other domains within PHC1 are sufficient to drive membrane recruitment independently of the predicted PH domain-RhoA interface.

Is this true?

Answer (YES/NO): NO